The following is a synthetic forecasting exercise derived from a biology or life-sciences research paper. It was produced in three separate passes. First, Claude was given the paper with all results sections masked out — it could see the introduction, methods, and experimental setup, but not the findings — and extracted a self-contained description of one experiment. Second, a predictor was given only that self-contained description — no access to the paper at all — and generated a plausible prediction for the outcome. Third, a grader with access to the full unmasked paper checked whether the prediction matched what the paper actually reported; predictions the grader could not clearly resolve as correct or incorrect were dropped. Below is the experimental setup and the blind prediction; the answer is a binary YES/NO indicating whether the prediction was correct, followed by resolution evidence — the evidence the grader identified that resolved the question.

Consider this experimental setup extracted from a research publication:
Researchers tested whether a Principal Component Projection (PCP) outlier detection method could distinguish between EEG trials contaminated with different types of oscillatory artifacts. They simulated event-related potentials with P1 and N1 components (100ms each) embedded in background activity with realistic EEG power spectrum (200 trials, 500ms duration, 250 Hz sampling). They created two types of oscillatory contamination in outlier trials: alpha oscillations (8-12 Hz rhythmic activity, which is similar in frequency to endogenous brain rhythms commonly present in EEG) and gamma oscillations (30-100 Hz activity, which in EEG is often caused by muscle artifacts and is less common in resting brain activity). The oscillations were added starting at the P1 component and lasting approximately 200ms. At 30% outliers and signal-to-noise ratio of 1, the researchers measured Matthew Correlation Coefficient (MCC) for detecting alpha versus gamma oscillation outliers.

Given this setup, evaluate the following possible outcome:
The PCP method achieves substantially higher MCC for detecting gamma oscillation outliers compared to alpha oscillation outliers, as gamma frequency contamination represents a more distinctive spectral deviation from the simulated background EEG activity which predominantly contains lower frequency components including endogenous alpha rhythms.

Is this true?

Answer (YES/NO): NO